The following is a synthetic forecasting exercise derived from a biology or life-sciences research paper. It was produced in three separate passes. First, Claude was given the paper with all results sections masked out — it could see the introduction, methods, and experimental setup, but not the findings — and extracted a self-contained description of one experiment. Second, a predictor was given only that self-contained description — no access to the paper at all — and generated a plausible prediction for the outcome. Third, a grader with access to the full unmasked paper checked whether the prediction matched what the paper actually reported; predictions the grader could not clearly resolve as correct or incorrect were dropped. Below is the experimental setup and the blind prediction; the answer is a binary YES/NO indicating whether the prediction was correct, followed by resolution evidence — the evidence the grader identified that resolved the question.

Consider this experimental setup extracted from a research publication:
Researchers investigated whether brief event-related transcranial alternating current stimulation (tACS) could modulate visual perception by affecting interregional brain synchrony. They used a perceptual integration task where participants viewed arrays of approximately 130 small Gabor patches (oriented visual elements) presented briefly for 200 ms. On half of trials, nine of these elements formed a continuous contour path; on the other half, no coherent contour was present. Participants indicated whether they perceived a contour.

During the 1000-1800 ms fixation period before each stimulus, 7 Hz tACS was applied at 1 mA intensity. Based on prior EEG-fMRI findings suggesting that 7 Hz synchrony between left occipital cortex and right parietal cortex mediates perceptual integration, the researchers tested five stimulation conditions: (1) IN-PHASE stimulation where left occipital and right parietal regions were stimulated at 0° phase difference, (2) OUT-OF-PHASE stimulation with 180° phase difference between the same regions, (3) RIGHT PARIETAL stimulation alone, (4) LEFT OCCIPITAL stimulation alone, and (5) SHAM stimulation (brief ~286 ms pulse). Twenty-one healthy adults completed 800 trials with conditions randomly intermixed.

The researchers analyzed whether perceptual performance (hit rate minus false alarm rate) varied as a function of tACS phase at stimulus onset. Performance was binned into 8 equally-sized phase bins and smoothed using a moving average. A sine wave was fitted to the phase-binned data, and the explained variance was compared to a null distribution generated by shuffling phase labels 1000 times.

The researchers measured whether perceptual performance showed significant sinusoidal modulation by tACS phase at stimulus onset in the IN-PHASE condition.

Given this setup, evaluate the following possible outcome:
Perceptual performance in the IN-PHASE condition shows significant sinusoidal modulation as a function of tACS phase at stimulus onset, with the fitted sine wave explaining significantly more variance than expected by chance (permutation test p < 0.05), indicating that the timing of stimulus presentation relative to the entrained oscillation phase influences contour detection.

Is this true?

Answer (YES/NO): YES